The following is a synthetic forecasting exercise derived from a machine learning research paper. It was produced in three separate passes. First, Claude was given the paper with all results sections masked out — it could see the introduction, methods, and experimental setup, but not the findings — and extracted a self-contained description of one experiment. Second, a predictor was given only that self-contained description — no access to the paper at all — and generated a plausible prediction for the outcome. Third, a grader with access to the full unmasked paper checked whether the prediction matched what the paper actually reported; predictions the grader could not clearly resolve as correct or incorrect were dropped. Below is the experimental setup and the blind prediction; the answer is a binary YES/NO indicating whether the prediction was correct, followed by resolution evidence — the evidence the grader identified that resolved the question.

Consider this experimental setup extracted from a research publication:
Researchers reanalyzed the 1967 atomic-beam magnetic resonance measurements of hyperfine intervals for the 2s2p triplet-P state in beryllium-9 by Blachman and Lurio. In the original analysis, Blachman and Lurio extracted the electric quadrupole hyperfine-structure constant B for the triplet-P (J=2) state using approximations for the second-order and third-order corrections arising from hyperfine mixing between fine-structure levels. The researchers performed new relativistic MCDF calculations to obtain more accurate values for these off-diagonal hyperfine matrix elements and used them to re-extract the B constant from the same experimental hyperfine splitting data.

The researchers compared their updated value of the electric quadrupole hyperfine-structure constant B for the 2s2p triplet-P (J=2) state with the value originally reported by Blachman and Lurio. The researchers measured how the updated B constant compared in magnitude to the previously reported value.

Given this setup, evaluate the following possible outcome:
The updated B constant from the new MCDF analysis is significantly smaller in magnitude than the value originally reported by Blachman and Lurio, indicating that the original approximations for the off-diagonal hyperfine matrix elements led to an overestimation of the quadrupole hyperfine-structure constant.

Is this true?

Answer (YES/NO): NO